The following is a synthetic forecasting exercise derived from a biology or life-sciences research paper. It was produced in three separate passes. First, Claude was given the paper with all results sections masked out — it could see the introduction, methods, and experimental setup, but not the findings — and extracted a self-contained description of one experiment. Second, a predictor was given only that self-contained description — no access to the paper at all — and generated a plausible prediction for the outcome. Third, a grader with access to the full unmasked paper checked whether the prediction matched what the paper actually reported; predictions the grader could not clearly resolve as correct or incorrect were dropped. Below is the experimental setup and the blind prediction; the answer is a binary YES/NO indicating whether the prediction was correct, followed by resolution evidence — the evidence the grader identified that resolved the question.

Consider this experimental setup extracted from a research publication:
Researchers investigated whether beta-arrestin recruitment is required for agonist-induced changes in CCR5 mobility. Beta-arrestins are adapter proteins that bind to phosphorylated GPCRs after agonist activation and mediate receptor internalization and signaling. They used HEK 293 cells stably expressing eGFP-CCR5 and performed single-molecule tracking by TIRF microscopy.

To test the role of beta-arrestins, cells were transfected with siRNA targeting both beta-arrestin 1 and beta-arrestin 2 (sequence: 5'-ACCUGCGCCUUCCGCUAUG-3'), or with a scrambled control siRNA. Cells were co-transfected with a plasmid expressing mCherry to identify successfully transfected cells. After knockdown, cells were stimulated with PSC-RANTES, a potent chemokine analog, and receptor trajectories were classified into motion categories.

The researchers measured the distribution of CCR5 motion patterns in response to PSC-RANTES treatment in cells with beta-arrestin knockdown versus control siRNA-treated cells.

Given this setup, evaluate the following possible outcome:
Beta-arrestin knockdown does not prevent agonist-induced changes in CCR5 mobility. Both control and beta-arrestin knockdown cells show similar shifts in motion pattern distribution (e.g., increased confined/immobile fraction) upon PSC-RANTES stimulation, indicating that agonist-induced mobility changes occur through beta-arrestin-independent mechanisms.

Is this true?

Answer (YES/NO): NO